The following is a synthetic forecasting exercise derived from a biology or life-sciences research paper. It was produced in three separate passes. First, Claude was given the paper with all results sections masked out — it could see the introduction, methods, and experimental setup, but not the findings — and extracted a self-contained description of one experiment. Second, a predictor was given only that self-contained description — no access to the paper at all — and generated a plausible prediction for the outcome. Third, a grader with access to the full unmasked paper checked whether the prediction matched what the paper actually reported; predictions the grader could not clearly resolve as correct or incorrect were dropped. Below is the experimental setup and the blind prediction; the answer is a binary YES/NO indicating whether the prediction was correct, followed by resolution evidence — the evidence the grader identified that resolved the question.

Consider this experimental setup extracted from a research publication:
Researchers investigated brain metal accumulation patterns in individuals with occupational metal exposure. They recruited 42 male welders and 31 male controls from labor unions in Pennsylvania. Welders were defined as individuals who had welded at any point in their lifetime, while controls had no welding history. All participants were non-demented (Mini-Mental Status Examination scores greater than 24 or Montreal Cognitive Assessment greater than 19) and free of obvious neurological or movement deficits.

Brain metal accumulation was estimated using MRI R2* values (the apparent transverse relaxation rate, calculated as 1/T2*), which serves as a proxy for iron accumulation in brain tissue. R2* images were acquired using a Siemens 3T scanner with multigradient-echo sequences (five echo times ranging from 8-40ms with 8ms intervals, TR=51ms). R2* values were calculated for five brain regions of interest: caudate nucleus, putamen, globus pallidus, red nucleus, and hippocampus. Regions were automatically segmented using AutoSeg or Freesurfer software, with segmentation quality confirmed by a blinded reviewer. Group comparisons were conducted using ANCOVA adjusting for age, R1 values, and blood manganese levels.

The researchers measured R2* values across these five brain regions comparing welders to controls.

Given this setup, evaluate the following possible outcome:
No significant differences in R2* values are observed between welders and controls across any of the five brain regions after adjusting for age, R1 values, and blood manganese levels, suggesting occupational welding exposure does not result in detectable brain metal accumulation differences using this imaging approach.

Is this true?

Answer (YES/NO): NO